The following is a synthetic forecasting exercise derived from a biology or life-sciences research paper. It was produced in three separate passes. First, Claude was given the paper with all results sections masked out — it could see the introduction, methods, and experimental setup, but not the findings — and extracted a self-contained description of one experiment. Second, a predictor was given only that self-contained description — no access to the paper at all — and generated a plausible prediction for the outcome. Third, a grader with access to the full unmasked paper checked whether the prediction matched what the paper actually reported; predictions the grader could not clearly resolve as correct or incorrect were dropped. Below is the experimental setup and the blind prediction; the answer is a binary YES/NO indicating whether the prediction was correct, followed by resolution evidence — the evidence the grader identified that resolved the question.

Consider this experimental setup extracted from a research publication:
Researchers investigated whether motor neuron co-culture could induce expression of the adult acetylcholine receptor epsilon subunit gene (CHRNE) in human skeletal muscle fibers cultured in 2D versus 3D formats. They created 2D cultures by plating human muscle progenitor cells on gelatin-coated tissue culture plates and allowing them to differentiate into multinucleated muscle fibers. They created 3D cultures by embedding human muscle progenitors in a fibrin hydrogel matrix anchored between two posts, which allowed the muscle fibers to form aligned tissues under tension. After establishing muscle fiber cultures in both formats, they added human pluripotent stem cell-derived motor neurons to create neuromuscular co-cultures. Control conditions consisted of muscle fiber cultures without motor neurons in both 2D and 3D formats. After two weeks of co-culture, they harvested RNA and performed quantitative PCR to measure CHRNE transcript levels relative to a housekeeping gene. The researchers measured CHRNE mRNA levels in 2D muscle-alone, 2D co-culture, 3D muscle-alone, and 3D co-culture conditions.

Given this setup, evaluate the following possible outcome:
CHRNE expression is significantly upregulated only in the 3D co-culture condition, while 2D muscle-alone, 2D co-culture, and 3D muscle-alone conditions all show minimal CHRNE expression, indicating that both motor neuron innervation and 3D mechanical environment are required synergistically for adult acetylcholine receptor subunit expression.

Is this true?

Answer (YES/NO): NO